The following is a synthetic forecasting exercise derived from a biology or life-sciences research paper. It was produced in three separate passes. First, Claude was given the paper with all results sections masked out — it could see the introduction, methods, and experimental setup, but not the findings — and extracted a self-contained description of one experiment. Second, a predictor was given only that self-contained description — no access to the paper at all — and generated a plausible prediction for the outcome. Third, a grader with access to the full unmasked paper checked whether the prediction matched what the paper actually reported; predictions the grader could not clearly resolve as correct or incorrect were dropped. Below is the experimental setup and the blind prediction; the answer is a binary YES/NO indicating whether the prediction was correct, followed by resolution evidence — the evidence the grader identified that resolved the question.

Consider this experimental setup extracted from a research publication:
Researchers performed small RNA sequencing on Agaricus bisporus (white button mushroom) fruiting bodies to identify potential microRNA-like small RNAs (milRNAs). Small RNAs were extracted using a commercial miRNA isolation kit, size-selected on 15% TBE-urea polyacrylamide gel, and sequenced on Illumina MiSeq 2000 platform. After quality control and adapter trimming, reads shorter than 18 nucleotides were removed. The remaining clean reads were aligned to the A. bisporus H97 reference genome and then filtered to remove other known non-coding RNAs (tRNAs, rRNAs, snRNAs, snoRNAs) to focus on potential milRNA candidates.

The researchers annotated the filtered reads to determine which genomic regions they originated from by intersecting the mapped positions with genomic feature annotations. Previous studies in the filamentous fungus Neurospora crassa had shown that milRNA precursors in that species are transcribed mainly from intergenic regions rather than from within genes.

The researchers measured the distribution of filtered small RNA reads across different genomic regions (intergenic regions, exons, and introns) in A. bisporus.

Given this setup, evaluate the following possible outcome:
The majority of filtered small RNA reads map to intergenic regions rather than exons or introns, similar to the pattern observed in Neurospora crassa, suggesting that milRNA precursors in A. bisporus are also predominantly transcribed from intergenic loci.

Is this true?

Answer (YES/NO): YES